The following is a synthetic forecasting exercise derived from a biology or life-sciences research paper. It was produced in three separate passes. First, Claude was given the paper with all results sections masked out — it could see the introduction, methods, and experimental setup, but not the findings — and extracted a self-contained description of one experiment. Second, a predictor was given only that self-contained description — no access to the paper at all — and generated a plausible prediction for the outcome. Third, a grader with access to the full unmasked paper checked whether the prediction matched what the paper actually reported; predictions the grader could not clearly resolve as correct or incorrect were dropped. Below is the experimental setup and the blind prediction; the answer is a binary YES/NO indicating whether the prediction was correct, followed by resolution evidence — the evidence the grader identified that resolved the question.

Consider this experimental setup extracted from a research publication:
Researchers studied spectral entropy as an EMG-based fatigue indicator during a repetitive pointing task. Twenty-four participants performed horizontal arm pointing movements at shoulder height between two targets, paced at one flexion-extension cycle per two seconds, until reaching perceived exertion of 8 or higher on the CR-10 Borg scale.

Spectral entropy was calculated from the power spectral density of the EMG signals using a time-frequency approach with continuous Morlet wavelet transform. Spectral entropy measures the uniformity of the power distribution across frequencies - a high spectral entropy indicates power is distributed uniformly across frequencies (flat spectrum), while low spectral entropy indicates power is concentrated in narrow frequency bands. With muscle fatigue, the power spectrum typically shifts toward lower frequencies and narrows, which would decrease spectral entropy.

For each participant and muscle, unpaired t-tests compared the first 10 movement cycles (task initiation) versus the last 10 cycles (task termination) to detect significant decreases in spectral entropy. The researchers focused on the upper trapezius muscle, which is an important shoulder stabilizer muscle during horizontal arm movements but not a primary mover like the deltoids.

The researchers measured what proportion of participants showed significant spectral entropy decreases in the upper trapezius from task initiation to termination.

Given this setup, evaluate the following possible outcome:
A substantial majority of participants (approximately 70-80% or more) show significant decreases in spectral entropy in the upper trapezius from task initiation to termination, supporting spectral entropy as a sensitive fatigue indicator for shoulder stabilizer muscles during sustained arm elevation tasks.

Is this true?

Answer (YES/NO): NO